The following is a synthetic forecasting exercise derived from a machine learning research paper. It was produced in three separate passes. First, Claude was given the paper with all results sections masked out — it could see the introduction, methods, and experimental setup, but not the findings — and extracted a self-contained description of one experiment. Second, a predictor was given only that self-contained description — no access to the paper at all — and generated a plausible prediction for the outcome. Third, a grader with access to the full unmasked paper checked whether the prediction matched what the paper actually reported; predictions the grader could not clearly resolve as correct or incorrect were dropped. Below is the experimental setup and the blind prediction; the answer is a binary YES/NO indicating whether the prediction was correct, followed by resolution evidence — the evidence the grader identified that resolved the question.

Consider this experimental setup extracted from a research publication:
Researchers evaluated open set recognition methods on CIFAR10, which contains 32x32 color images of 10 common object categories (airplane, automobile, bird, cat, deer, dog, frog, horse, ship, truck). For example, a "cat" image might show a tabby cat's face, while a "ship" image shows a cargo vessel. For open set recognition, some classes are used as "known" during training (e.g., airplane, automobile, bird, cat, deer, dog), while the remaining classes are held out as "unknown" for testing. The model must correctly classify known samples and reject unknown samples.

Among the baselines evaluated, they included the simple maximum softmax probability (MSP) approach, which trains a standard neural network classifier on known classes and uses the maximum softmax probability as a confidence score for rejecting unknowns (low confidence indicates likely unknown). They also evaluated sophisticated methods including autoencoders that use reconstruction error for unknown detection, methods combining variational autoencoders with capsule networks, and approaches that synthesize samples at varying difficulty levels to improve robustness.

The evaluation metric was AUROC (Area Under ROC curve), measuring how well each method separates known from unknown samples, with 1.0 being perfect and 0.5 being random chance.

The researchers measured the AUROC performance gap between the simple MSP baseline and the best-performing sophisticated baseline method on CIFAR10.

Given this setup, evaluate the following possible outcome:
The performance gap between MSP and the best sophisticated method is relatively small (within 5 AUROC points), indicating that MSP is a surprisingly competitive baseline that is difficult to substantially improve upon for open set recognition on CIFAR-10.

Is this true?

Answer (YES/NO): NO